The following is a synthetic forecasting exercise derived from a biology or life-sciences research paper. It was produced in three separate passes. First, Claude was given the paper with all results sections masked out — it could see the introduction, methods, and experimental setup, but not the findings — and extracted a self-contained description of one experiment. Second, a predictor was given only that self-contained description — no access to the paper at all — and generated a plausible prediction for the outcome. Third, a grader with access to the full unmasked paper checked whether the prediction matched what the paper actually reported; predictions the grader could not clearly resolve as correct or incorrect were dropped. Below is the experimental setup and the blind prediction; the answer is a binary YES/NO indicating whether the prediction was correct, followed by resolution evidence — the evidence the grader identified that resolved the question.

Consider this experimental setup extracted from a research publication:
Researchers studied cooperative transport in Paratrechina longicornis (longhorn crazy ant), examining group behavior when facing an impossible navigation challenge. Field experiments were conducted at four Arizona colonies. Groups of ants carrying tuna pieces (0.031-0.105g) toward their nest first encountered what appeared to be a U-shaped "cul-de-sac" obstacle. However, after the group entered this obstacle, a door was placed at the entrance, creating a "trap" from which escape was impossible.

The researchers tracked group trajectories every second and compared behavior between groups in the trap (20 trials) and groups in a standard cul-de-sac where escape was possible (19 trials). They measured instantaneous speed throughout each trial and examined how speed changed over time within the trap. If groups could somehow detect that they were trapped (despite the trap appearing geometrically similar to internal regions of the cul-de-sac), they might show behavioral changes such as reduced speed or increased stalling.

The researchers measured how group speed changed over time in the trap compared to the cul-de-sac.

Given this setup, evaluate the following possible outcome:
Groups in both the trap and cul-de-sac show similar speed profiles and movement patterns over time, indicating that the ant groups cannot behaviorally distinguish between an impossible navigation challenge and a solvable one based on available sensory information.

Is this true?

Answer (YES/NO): NO